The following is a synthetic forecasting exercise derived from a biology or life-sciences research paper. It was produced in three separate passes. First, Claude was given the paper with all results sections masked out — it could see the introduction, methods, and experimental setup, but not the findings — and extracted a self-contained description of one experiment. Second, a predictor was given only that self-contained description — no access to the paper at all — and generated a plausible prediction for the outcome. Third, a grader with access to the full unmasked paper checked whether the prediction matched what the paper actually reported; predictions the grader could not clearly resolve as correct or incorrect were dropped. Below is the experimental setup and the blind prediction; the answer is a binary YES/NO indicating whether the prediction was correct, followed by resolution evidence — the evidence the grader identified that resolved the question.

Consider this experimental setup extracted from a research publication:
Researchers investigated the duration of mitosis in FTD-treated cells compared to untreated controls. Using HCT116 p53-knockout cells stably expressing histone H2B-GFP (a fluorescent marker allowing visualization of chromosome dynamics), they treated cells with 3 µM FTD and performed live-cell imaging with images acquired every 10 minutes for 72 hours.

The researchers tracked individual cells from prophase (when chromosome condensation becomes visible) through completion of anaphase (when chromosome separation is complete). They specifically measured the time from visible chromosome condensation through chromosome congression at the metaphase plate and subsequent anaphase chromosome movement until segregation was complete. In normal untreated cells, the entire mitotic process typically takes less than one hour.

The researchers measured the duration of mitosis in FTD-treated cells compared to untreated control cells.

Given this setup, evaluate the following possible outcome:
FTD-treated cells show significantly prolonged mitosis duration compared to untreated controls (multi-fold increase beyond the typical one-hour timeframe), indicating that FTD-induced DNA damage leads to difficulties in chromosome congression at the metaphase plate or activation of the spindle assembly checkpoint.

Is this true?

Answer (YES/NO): YES